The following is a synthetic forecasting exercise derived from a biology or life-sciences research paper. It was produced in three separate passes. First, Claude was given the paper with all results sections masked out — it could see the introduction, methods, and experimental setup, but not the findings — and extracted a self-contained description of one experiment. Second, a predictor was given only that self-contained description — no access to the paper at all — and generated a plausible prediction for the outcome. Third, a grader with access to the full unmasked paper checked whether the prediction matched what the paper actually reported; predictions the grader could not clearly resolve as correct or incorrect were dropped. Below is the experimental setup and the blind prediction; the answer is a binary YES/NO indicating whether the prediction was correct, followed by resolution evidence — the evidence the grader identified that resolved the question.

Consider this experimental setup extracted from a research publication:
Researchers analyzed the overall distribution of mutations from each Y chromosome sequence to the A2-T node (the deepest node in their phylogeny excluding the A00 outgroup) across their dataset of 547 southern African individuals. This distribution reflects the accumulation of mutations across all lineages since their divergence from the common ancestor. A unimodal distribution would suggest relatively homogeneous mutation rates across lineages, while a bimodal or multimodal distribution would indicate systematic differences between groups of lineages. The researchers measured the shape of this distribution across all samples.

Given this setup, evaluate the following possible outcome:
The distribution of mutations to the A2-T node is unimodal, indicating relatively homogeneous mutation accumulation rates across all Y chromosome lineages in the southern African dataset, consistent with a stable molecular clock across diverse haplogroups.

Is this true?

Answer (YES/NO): NO